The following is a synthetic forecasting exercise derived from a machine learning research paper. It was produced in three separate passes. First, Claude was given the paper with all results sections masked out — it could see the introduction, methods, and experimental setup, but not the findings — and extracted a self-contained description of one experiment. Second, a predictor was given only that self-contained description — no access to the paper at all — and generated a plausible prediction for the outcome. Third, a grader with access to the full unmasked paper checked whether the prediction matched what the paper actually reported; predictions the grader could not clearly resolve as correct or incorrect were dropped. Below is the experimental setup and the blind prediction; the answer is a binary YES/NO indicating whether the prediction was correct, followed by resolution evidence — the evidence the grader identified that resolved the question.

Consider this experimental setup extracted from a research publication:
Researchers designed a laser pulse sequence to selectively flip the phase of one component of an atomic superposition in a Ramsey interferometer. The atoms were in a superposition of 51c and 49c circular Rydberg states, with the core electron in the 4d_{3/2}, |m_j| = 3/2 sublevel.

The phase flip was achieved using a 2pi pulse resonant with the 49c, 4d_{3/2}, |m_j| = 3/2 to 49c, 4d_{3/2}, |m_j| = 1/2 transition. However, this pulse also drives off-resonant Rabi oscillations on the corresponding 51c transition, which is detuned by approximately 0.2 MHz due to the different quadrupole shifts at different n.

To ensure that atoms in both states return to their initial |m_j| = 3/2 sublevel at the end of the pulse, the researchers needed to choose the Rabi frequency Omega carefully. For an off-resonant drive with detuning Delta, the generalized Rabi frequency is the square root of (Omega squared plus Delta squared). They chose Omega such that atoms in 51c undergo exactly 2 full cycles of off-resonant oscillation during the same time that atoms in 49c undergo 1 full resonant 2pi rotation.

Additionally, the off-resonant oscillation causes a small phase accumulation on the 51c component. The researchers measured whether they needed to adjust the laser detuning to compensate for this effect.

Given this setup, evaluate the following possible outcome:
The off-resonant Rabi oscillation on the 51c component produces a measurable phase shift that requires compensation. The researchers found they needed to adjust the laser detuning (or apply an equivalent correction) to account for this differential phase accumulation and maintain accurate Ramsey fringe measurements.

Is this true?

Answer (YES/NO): YES